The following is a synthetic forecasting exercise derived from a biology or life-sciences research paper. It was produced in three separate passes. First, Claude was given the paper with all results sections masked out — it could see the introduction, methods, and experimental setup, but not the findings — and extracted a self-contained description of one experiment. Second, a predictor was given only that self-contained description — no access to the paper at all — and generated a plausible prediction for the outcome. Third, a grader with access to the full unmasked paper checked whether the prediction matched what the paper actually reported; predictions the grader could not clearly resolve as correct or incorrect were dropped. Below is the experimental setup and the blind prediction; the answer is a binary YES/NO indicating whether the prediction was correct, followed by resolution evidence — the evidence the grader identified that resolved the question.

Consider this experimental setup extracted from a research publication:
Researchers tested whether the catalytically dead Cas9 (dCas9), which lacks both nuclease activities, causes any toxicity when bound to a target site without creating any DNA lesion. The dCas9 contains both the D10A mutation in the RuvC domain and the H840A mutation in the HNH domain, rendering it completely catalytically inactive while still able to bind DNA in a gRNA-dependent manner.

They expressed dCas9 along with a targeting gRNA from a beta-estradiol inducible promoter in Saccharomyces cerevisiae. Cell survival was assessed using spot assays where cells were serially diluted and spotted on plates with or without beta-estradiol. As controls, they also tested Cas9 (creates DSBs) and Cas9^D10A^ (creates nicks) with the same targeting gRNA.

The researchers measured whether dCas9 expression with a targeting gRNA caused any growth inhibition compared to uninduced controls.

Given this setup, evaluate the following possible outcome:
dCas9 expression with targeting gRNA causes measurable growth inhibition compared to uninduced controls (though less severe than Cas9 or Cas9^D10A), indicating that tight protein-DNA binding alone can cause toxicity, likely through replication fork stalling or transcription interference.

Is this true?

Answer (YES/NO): NO